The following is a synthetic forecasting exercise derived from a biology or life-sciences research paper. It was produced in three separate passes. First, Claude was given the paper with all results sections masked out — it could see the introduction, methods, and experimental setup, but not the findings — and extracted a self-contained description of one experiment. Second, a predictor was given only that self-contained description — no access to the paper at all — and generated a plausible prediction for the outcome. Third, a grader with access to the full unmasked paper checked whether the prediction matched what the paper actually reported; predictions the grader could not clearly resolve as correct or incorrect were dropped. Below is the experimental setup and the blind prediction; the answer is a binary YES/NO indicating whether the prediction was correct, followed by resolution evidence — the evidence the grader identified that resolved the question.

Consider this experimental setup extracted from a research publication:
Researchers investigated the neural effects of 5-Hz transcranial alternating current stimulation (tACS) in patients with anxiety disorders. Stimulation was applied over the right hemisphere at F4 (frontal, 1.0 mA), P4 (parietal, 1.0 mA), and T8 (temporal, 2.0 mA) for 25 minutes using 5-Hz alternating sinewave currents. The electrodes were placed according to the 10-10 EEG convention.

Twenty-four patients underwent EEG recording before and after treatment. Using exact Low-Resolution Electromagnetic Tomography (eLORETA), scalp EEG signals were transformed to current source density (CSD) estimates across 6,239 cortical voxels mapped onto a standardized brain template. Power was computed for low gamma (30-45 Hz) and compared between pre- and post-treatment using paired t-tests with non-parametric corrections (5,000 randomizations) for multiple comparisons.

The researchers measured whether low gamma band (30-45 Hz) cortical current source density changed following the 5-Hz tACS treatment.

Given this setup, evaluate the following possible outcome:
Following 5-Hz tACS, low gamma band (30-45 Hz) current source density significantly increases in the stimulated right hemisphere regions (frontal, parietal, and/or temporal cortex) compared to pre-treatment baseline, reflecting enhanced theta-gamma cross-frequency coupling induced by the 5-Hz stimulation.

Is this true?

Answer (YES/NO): NO